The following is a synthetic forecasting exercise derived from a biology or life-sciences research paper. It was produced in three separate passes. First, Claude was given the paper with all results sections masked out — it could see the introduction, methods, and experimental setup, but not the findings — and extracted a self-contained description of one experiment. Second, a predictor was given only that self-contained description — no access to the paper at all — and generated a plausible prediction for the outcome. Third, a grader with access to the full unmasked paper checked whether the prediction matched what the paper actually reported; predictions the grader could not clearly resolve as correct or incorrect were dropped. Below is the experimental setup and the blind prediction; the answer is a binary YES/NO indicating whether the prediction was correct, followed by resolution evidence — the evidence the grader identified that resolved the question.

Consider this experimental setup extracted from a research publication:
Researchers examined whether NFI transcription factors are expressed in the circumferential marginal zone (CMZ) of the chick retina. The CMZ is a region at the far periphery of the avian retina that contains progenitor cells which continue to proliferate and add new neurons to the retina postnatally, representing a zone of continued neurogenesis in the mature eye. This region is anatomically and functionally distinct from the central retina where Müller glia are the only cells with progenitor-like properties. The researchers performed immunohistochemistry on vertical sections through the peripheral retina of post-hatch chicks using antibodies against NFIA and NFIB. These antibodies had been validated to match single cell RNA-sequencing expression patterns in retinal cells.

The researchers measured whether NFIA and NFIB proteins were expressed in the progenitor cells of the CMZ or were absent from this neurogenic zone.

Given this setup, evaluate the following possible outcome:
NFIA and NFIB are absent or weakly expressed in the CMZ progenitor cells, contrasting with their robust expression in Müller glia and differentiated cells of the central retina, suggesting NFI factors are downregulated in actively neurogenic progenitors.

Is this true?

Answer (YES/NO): NO